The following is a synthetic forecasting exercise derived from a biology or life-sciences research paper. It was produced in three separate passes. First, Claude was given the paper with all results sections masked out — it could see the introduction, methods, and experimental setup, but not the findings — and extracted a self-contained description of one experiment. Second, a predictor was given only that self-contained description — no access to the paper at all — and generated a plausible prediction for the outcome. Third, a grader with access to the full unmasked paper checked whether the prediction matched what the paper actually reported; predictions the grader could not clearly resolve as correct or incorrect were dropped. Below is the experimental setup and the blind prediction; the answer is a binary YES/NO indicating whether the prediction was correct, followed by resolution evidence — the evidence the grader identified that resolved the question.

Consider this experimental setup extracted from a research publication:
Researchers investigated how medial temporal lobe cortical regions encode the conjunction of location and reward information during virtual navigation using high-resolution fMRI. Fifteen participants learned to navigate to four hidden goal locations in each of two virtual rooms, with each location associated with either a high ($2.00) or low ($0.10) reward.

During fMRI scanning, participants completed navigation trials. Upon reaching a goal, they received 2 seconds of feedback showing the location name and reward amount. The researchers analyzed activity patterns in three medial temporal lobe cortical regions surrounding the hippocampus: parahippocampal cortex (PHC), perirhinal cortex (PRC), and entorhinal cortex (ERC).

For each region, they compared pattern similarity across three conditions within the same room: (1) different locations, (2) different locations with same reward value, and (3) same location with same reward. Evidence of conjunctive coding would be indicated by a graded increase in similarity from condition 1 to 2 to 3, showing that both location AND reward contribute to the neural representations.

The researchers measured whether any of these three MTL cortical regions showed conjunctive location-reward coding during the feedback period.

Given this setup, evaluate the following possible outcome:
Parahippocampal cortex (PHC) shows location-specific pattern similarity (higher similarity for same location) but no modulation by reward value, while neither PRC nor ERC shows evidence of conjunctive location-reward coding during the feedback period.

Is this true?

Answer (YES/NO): NO